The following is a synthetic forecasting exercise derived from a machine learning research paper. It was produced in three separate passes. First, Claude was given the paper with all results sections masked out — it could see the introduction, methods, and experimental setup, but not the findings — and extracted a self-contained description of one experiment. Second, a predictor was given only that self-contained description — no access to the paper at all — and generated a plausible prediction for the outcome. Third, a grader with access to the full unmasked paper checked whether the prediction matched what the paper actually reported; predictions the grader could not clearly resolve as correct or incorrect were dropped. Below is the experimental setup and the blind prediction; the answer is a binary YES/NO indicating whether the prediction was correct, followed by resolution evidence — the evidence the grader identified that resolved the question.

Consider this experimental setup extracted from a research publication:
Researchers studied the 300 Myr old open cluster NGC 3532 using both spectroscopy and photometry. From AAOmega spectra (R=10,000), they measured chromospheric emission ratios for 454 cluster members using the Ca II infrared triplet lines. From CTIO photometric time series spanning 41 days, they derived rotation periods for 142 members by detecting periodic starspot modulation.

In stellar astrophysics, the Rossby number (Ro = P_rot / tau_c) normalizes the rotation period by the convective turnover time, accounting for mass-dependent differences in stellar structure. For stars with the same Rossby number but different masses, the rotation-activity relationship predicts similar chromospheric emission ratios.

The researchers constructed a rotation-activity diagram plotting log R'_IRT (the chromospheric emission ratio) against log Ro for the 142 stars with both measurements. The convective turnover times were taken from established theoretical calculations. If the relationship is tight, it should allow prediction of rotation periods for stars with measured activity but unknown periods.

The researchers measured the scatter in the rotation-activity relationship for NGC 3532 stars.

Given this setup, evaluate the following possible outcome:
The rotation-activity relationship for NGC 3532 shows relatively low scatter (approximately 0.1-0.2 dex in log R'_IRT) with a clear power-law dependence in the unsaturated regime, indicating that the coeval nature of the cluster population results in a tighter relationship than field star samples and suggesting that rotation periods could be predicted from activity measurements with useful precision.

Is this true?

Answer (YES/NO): NO